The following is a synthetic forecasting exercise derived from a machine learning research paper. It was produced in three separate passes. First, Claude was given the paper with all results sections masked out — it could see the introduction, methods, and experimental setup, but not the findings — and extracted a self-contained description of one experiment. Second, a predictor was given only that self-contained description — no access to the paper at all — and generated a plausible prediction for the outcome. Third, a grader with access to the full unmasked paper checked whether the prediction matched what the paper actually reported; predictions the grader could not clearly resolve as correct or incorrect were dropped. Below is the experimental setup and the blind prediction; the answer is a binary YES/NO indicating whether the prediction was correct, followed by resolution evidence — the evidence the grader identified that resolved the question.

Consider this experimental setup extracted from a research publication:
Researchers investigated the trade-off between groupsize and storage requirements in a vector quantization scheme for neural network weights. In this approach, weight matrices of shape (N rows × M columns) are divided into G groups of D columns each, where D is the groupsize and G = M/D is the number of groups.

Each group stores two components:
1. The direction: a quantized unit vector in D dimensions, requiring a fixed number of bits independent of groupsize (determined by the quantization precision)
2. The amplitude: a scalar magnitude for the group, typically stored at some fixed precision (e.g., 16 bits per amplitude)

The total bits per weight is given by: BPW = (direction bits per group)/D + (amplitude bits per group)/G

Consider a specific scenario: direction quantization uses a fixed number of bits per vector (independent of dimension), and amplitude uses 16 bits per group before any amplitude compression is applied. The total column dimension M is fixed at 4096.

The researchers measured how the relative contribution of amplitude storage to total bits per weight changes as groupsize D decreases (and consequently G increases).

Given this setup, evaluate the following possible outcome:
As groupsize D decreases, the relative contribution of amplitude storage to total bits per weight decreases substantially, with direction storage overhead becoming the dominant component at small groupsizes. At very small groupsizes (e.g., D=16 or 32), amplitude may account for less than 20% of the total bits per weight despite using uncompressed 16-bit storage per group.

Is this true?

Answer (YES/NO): NO